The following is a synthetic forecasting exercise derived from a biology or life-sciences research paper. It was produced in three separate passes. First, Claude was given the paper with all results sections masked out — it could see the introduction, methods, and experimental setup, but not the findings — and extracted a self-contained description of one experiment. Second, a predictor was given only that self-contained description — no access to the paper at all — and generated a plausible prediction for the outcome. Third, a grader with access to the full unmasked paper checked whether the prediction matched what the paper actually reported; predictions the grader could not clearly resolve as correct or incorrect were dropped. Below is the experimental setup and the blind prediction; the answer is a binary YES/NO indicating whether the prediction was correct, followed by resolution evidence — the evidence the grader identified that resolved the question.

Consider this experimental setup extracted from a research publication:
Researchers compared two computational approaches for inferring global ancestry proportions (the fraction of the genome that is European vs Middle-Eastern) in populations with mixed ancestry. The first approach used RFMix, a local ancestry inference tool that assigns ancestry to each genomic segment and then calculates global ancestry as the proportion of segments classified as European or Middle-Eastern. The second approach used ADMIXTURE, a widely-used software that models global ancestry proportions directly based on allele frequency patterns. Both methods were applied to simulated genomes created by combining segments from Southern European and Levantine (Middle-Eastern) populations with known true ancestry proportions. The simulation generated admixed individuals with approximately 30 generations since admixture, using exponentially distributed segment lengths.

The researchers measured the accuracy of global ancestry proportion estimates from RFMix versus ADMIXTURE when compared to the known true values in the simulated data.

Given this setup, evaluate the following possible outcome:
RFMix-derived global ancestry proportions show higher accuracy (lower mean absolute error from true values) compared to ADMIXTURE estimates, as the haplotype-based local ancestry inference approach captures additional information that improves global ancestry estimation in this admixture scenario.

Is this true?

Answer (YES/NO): YES